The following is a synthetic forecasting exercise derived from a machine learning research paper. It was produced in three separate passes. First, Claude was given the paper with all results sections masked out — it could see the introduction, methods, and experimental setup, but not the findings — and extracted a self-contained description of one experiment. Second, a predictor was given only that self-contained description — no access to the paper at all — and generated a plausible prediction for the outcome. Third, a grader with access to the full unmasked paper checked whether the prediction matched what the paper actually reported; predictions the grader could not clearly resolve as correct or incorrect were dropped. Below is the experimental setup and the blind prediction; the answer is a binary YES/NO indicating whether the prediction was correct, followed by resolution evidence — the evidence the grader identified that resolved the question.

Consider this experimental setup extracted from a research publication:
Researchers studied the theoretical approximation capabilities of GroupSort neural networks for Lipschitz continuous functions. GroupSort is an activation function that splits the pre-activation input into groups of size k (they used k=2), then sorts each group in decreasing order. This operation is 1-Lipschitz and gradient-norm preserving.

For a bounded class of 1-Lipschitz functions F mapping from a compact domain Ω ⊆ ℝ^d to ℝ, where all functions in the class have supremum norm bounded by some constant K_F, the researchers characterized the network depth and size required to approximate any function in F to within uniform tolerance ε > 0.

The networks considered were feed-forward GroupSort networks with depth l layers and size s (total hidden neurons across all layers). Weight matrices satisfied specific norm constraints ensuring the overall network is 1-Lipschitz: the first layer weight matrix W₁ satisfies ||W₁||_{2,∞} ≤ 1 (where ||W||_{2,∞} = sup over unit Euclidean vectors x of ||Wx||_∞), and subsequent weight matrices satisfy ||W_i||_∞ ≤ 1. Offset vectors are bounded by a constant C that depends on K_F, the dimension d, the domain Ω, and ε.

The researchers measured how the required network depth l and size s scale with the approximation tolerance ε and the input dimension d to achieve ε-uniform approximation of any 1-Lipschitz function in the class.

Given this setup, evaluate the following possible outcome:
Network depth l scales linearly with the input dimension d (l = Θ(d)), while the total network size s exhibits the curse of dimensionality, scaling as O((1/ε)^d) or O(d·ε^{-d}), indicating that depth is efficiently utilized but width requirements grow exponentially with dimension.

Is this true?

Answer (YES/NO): NO